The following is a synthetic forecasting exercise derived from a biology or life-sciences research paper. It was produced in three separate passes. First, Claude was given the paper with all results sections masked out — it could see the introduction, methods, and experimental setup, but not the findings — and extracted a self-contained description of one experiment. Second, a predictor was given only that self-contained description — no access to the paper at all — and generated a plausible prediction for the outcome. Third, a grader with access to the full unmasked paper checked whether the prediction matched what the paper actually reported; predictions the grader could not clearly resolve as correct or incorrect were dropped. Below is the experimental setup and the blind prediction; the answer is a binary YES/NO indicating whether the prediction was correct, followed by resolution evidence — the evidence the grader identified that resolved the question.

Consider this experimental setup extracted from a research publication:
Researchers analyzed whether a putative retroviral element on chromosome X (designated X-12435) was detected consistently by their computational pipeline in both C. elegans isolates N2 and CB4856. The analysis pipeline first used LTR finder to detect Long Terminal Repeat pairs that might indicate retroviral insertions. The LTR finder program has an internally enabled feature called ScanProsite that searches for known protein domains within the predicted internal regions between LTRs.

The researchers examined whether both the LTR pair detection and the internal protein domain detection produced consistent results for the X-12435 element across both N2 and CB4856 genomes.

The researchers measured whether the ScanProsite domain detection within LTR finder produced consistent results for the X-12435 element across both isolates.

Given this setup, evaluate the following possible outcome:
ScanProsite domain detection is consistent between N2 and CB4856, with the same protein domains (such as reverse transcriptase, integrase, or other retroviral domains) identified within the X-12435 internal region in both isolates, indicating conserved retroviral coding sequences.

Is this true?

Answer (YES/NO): NO